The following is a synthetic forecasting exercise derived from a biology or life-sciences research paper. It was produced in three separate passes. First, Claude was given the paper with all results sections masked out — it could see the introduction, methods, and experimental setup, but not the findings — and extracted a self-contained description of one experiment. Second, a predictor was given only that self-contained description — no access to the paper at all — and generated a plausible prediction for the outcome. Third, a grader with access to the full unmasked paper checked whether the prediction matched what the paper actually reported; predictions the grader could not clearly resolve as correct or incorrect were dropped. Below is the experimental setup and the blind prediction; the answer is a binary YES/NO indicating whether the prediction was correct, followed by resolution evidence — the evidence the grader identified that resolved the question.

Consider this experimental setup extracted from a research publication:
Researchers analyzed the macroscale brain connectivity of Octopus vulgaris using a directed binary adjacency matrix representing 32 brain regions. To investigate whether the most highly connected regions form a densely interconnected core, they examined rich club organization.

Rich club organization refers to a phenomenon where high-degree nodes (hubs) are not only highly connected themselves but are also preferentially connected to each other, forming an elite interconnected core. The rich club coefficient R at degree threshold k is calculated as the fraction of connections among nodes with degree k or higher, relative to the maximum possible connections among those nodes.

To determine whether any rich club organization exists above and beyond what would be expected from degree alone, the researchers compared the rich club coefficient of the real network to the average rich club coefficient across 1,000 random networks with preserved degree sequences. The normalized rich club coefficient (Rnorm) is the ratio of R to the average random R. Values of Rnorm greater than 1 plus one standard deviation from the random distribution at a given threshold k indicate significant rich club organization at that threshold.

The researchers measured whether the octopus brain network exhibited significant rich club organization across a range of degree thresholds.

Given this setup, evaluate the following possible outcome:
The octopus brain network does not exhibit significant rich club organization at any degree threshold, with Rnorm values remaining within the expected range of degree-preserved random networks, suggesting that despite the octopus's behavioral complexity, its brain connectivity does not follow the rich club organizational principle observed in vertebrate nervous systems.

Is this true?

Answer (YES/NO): NO